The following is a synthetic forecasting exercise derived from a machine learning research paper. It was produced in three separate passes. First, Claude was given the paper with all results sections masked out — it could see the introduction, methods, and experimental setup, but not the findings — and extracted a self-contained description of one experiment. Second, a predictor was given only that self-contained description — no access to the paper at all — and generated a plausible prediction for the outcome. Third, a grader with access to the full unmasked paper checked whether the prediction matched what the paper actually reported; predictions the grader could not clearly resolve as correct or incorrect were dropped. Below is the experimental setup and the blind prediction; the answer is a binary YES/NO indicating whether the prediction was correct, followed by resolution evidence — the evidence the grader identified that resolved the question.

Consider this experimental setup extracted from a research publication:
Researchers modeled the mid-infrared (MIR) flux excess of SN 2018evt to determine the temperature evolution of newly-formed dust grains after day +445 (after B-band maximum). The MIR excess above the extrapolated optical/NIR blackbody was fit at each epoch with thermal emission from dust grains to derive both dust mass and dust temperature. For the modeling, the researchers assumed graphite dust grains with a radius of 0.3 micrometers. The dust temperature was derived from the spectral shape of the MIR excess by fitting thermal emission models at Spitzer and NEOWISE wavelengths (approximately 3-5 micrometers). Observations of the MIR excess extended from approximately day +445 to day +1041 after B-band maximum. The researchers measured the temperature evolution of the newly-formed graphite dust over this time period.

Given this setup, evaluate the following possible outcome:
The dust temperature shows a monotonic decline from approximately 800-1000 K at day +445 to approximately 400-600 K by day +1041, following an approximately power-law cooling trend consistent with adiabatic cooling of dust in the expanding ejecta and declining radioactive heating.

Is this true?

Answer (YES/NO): YES